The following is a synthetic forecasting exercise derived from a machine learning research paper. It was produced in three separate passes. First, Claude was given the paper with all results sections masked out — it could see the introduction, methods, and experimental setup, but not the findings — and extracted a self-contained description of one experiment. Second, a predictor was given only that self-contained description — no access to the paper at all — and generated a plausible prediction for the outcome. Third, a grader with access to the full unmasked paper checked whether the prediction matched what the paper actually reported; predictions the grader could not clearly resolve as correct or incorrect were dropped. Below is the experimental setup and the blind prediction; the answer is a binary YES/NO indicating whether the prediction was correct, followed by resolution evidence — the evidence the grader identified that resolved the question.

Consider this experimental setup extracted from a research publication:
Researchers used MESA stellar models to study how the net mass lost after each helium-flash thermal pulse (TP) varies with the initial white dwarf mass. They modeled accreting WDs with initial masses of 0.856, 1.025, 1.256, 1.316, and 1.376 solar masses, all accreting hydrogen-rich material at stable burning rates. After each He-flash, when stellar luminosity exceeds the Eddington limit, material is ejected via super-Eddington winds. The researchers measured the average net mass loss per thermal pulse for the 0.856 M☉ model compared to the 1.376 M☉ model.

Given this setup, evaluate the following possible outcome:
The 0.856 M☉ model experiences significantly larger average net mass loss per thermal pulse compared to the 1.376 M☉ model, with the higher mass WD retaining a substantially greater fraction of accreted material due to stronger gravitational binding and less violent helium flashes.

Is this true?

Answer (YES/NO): YES